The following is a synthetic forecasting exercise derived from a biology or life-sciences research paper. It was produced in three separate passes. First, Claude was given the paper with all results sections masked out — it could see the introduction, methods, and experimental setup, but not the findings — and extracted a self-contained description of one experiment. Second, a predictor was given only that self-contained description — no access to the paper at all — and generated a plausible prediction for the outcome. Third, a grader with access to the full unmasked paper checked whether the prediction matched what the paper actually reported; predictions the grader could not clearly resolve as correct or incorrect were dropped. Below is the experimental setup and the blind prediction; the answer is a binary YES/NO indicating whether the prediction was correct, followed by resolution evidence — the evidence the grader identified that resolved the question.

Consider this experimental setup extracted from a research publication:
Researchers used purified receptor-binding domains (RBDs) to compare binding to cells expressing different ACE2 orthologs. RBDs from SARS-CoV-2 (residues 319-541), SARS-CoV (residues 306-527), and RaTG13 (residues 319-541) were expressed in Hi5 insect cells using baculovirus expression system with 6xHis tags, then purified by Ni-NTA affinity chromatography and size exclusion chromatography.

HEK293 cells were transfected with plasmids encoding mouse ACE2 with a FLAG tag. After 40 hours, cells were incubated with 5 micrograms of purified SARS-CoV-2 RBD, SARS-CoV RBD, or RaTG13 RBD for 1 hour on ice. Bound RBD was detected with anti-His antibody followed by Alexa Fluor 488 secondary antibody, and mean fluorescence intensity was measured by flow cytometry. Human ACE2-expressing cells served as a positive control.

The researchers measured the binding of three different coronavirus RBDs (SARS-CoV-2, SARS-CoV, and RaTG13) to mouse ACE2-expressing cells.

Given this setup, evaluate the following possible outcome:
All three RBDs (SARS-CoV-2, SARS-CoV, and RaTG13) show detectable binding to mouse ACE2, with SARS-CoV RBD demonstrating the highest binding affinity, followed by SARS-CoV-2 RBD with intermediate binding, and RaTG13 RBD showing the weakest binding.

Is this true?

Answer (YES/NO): NO